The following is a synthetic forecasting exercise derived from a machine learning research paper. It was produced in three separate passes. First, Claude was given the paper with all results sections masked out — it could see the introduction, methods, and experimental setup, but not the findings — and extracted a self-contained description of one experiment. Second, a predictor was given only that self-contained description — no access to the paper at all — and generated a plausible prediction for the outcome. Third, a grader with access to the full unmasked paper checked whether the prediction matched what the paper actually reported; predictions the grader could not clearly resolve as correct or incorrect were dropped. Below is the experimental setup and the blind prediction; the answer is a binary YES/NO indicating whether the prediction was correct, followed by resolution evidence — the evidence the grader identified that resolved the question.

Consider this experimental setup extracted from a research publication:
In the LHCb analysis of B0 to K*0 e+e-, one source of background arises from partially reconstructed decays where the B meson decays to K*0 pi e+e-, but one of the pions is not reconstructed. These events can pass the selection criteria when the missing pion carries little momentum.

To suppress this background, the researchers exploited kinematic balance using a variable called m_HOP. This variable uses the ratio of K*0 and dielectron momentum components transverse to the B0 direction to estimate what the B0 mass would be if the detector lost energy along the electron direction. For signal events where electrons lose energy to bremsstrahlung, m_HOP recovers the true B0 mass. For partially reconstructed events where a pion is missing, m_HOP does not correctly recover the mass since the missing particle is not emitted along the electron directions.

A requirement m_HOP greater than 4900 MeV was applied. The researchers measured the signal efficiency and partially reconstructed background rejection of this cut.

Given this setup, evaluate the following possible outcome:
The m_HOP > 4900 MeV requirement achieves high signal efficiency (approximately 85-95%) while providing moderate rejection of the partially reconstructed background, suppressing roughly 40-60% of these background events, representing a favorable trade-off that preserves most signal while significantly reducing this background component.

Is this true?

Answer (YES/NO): NO